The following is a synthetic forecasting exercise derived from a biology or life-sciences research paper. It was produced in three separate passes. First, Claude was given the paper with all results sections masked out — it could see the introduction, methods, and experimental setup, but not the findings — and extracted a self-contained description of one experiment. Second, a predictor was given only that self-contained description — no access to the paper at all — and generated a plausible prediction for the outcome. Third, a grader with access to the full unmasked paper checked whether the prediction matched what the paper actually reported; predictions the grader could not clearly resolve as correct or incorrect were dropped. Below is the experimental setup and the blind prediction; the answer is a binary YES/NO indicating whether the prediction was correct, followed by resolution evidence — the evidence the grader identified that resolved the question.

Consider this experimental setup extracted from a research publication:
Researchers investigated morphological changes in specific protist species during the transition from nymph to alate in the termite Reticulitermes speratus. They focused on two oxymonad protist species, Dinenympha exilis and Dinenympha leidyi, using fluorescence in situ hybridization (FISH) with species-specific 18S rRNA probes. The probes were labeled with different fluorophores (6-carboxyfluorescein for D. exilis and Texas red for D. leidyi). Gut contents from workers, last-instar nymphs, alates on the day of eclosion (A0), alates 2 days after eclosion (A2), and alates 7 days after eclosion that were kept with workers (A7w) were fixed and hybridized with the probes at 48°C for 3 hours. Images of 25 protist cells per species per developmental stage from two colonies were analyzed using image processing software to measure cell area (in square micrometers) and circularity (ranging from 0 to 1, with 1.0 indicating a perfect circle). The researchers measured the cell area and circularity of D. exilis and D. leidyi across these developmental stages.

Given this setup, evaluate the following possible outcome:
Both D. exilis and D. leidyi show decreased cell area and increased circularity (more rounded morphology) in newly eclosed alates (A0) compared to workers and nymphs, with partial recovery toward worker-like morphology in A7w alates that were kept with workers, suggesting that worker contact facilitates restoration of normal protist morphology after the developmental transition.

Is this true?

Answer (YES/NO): NO